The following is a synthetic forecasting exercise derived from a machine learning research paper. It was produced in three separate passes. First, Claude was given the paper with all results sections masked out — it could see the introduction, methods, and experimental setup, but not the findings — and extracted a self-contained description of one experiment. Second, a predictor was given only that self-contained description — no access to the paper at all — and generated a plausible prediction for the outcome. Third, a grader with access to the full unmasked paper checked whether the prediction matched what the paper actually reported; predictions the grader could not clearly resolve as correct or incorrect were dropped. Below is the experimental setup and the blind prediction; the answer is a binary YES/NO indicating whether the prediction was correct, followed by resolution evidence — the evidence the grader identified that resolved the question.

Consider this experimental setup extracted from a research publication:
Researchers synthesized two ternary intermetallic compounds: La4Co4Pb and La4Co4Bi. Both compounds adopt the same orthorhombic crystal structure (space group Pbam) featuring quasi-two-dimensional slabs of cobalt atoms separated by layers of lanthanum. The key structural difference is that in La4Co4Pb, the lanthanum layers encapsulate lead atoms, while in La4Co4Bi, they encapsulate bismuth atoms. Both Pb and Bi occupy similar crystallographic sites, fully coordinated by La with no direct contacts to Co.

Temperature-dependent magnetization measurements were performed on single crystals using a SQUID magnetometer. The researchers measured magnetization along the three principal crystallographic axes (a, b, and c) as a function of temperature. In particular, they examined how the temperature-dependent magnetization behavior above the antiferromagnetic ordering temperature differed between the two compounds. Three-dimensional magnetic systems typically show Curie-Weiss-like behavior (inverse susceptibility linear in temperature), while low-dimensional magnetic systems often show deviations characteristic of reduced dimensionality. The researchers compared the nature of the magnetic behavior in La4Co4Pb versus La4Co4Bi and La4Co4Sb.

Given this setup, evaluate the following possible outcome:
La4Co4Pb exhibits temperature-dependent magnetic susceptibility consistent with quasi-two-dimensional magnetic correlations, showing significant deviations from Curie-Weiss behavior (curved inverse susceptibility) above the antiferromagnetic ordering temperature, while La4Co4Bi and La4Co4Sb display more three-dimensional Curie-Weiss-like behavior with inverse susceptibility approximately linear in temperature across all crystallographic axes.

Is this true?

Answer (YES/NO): NO